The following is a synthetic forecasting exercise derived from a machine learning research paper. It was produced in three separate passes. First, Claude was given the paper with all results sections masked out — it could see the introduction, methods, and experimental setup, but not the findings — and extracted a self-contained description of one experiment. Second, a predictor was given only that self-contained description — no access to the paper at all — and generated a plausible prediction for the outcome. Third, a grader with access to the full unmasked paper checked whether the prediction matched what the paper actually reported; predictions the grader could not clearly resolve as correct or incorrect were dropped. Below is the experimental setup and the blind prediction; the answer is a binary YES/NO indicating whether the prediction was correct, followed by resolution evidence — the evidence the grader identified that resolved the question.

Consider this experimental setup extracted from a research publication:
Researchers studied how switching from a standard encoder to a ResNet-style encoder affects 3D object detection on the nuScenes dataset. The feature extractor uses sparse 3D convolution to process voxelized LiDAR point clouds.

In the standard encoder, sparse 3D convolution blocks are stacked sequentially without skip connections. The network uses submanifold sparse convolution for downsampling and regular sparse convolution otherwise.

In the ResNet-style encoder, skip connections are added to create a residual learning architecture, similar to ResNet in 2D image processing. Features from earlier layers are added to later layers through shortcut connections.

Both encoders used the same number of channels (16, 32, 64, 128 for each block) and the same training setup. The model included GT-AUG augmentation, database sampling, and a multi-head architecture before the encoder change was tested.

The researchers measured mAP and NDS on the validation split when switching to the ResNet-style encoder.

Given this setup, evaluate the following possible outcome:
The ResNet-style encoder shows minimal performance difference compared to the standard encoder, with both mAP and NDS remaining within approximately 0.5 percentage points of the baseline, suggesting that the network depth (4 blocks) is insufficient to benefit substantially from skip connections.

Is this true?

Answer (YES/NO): NO